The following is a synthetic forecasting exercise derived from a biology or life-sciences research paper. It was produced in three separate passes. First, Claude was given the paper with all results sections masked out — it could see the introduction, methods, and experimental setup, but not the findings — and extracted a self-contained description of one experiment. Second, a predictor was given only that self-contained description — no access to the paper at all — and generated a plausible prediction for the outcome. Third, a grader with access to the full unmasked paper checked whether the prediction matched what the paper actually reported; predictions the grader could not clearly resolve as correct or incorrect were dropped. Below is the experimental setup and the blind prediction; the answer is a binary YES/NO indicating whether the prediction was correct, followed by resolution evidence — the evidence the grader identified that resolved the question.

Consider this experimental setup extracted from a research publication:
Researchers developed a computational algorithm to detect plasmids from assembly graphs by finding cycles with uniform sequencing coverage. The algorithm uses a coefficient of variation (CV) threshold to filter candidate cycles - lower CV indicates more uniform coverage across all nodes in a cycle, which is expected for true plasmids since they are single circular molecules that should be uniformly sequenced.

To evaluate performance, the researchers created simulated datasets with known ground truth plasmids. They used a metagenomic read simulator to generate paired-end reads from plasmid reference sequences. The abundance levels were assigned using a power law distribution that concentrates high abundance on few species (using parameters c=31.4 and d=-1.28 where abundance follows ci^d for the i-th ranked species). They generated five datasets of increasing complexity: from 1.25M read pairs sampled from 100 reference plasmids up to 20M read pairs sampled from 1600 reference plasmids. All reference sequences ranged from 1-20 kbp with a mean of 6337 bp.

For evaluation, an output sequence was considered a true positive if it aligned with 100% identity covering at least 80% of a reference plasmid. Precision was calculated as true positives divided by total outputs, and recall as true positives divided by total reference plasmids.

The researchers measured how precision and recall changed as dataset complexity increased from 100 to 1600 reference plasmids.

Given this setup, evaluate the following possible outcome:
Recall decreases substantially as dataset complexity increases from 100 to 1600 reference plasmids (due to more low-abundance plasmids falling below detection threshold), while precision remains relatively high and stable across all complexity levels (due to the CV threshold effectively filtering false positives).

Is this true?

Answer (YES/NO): YES